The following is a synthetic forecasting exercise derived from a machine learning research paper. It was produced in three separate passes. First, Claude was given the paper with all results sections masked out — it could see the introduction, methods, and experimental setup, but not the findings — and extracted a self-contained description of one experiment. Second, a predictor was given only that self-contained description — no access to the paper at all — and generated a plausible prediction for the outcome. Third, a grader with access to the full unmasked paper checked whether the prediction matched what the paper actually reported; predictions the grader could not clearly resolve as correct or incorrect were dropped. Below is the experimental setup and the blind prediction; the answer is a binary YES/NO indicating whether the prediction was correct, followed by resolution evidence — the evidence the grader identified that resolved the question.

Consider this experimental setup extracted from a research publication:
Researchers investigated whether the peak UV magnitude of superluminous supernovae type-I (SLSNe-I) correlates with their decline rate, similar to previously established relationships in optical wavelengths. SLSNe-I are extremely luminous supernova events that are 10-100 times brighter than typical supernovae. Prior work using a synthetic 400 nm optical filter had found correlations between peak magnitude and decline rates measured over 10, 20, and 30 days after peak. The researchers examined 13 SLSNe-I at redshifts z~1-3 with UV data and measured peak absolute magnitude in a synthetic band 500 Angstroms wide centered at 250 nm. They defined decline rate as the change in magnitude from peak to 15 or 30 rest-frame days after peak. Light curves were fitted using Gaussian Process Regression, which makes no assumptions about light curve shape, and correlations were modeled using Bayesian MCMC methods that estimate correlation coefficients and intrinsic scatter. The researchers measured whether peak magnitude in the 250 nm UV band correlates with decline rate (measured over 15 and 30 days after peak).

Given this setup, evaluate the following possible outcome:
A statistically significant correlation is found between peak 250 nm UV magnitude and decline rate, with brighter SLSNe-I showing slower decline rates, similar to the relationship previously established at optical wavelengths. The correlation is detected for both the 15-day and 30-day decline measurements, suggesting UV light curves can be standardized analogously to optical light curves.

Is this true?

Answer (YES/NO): NO